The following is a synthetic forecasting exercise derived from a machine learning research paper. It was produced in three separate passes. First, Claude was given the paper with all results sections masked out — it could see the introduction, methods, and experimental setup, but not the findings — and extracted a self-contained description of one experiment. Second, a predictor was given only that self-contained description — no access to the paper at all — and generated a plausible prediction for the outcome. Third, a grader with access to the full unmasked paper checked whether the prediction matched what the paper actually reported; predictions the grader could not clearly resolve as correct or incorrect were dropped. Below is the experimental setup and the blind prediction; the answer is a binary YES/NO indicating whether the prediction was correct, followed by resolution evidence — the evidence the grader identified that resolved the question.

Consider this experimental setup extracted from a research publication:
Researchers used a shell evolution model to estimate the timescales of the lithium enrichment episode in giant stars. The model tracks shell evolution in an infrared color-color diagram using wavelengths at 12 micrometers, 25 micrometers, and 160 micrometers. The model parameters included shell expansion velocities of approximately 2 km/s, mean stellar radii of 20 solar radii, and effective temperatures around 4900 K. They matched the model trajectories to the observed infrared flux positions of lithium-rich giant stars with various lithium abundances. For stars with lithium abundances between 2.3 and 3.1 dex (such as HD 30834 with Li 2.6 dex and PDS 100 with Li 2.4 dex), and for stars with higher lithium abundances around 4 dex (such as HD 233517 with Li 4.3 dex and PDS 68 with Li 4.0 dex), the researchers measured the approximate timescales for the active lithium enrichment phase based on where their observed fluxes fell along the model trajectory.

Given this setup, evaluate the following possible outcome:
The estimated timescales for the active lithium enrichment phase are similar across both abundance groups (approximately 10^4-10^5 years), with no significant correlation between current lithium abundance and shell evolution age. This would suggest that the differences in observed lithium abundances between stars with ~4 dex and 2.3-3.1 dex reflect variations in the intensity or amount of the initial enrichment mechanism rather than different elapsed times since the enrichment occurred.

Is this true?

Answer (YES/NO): NO